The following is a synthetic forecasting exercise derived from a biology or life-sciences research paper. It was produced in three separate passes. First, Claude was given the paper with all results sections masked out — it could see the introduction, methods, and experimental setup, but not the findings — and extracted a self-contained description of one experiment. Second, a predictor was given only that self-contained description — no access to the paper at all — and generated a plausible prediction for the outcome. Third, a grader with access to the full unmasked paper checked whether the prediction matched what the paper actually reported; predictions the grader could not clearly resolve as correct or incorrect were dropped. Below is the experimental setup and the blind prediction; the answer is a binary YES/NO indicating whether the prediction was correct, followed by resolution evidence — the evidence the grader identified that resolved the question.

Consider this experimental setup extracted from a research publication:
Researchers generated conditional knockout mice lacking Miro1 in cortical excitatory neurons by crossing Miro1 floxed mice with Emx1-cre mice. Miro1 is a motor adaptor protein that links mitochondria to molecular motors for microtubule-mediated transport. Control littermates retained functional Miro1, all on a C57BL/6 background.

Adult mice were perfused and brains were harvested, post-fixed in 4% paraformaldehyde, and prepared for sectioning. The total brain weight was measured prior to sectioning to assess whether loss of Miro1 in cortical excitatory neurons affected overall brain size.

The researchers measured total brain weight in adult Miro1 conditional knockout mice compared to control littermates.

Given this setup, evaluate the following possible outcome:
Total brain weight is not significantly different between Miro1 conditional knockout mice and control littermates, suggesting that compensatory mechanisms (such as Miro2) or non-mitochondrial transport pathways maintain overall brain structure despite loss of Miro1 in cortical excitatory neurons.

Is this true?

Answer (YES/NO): NO